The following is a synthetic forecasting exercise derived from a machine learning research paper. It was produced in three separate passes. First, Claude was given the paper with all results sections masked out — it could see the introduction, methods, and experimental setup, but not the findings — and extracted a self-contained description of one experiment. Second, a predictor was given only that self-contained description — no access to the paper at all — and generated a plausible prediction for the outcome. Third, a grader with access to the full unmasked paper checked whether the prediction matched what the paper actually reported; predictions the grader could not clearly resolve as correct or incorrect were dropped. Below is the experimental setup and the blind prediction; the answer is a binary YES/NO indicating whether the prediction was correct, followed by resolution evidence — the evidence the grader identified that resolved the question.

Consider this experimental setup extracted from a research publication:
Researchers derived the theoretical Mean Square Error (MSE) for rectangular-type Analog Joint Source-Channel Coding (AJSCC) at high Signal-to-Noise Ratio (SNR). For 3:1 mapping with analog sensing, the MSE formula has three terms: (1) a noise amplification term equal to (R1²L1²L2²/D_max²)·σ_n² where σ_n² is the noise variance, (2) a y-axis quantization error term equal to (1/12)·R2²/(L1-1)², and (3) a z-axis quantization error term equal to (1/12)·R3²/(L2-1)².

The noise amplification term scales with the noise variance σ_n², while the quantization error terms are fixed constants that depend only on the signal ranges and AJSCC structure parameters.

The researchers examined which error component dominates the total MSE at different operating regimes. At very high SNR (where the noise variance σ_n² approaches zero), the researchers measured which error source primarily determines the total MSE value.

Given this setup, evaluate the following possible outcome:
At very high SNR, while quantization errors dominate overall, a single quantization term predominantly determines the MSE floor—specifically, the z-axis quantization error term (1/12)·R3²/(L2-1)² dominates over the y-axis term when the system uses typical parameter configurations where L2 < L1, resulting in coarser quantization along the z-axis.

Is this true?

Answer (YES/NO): NO